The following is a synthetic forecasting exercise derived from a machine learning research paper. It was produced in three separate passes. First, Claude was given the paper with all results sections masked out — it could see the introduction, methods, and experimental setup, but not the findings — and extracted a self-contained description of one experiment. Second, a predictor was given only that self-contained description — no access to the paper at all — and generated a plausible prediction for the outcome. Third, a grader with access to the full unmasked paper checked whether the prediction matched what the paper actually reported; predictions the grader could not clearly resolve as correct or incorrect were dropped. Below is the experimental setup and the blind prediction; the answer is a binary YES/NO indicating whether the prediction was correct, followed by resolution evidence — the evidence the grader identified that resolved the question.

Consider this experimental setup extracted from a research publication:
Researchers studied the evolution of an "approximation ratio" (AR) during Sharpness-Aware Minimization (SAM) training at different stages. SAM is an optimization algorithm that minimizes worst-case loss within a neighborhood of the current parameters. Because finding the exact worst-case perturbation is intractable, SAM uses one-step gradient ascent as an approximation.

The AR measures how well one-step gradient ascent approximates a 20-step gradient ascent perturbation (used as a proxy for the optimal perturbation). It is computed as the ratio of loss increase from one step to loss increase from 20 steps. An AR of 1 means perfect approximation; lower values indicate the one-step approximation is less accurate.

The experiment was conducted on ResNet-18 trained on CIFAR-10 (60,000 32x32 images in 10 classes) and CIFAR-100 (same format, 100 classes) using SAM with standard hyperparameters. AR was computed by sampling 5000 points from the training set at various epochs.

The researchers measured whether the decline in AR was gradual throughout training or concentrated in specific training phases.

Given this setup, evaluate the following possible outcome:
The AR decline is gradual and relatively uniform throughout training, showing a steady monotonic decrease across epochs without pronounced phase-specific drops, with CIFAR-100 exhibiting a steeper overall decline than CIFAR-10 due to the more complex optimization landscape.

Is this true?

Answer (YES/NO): NO